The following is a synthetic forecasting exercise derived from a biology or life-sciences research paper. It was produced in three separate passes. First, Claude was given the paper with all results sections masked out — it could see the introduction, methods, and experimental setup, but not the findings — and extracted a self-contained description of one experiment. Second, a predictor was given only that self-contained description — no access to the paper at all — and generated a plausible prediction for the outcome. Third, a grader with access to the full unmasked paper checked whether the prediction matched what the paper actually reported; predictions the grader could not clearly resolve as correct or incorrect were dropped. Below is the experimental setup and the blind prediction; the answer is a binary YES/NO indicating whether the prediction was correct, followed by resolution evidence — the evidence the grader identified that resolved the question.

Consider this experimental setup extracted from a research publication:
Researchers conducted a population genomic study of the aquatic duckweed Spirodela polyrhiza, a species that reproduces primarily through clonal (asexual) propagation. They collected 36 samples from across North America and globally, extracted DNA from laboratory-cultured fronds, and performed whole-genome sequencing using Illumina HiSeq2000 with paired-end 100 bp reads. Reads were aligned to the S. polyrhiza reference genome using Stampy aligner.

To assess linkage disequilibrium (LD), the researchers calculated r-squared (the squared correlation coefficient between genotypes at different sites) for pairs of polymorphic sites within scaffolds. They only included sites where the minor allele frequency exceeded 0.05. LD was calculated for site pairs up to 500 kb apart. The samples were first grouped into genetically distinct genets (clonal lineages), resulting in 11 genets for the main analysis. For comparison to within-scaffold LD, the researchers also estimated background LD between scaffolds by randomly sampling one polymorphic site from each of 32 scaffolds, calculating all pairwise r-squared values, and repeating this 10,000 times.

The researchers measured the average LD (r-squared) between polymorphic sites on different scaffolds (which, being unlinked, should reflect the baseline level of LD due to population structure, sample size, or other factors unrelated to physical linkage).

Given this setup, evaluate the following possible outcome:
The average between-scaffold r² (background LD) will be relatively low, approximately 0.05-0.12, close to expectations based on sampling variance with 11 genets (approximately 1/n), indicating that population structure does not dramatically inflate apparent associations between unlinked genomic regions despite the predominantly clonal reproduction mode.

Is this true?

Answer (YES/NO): NO